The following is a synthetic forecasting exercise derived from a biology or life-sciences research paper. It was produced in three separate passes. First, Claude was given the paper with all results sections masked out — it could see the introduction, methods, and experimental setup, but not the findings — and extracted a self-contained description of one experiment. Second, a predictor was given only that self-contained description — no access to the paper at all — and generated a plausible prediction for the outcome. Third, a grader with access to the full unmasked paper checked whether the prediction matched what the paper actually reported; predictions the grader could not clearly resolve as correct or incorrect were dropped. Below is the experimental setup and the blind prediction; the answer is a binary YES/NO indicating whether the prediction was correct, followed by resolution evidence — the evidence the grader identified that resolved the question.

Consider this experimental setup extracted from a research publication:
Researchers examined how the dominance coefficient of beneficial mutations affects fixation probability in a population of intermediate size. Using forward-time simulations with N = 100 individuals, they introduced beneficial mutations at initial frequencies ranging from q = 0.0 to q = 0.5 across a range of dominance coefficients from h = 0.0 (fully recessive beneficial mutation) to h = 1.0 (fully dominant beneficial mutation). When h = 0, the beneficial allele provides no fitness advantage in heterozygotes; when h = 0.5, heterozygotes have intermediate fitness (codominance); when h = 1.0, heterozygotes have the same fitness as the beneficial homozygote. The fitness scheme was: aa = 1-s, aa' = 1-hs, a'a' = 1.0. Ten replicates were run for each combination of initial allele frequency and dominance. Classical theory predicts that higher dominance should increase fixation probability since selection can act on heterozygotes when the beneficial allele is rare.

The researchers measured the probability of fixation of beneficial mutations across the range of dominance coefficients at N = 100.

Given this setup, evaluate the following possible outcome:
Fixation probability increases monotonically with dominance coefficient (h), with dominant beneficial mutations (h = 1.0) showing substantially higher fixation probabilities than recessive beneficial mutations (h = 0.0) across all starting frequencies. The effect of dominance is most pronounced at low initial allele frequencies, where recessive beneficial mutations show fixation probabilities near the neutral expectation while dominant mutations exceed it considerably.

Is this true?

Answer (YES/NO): NO